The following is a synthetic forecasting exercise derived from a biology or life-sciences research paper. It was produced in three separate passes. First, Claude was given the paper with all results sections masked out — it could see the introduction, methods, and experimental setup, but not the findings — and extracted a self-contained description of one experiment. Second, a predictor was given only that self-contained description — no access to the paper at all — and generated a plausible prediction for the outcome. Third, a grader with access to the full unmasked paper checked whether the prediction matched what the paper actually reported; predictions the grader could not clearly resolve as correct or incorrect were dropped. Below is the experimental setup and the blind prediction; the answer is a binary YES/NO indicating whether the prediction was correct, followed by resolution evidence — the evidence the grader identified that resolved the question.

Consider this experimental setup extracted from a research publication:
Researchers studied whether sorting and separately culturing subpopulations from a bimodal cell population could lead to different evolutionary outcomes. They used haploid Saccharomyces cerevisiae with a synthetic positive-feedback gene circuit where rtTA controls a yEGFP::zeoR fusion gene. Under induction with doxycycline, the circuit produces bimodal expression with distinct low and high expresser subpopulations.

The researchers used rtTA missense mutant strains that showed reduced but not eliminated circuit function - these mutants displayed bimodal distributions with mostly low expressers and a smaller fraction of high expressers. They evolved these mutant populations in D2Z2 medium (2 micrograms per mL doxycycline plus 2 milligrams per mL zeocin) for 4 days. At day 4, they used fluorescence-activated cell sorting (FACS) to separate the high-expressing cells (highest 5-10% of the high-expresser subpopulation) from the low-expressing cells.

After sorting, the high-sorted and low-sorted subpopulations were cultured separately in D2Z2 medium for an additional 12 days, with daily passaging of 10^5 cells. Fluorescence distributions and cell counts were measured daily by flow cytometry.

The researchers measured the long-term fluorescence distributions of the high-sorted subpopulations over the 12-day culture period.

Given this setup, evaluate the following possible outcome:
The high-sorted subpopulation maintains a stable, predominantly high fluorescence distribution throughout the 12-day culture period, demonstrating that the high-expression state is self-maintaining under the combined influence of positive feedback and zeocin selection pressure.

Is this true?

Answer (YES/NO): NO